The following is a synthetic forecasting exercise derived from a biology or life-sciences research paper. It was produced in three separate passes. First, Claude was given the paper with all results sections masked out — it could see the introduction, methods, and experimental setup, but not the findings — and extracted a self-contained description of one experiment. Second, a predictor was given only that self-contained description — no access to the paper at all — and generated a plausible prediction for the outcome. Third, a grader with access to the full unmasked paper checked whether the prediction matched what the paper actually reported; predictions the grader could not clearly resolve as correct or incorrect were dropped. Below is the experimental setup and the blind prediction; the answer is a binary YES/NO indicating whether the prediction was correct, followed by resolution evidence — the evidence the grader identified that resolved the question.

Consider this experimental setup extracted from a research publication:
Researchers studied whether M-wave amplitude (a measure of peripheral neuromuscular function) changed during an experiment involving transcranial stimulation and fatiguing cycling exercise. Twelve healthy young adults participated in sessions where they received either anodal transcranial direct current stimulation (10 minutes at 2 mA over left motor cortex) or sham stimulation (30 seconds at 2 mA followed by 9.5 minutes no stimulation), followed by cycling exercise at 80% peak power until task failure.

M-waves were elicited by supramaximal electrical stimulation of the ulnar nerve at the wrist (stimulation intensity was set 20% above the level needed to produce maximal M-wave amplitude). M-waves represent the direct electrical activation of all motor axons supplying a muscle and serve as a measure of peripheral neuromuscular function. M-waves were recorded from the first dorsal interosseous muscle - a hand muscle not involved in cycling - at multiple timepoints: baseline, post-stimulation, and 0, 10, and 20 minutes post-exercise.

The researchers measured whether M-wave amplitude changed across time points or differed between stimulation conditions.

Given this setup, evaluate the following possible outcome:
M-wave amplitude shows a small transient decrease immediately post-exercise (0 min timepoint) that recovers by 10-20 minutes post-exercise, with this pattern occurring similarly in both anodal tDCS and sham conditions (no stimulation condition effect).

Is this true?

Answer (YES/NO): NO